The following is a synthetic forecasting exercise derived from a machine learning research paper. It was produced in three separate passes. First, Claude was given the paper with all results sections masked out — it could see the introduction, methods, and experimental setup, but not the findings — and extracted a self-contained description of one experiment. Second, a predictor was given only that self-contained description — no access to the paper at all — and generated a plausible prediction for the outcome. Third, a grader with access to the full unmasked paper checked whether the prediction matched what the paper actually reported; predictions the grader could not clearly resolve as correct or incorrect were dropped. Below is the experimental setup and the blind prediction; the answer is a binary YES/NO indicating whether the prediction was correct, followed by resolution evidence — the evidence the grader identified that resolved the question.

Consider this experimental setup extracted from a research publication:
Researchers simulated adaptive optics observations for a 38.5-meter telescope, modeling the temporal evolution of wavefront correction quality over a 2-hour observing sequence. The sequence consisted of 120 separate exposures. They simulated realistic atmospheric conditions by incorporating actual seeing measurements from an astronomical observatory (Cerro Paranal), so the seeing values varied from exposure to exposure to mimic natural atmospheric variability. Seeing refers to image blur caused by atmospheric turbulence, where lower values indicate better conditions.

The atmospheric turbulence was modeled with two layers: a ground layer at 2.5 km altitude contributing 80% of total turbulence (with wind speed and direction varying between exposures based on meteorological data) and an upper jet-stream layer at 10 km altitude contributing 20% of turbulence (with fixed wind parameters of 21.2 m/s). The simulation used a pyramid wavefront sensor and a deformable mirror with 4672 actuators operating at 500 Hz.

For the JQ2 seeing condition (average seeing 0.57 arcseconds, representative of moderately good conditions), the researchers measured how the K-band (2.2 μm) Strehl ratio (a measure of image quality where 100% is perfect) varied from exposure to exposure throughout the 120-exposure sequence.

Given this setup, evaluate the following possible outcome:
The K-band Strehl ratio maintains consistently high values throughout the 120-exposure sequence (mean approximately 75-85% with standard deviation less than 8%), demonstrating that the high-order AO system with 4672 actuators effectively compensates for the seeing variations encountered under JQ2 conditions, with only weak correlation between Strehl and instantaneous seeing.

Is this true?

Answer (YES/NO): NO